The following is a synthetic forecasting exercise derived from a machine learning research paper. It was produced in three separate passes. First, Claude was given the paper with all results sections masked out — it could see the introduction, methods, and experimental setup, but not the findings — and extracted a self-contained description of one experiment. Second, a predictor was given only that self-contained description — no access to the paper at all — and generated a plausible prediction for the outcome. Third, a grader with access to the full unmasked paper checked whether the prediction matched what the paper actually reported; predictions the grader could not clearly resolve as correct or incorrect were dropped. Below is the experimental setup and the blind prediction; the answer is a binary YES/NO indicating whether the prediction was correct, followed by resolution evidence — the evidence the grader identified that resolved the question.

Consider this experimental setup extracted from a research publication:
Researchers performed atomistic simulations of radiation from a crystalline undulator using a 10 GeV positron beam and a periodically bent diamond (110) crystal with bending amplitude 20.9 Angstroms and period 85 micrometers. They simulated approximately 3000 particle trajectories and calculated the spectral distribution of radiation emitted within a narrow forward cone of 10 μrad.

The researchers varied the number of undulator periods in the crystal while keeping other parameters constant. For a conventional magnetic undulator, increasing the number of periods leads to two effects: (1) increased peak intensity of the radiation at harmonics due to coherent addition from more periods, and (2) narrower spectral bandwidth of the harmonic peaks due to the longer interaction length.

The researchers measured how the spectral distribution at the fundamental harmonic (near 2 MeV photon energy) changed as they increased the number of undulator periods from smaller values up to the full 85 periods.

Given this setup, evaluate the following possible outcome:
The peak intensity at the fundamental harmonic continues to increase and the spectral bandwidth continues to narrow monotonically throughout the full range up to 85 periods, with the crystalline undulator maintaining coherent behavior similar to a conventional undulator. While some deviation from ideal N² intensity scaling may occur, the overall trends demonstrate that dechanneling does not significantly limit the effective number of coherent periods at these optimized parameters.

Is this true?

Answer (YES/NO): NO